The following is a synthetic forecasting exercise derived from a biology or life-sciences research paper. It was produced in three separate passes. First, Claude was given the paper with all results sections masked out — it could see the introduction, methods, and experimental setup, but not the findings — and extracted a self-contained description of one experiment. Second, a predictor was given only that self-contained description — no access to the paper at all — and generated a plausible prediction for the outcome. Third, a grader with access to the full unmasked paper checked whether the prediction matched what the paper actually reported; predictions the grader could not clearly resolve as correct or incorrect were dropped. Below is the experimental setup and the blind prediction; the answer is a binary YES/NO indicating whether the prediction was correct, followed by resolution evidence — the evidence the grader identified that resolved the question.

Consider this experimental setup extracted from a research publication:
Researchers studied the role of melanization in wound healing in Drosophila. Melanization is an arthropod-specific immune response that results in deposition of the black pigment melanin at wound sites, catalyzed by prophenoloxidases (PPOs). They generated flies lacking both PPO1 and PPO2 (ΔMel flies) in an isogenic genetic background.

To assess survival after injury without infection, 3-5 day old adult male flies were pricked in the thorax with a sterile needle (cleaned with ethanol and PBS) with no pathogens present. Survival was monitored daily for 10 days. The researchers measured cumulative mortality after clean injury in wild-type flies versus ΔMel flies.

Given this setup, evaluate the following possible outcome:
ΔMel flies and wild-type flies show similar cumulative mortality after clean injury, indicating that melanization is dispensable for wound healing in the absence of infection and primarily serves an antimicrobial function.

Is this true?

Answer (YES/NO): NO